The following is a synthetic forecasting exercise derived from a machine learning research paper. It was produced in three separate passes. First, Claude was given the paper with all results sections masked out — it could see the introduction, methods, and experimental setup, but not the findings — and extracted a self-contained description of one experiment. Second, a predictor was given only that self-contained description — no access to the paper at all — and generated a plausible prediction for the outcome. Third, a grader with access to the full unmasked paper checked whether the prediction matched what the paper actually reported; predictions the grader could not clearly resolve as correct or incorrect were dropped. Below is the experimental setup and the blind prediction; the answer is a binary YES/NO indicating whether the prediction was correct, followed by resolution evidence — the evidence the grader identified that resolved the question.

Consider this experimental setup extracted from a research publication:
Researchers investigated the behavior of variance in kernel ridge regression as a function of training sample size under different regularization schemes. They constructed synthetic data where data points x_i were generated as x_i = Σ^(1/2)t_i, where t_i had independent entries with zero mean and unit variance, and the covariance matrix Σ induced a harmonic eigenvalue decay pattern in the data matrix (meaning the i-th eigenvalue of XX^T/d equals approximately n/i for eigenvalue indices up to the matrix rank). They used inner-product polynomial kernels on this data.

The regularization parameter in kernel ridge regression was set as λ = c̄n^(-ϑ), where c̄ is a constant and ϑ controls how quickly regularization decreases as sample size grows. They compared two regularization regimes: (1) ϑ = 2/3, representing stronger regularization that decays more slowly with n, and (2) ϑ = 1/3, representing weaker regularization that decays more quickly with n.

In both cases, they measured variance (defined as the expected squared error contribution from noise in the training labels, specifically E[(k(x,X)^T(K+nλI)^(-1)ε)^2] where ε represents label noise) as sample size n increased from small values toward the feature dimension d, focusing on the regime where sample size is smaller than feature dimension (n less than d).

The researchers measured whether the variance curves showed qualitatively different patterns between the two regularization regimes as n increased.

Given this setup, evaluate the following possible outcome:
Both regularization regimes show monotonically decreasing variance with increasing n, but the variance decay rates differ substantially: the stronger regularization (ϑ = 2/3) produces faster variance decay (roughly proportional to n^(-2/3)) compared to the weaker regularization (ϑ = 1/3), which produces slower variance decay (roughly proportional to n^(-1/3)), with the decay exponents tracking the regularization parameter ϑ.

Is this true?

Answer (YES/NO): NO